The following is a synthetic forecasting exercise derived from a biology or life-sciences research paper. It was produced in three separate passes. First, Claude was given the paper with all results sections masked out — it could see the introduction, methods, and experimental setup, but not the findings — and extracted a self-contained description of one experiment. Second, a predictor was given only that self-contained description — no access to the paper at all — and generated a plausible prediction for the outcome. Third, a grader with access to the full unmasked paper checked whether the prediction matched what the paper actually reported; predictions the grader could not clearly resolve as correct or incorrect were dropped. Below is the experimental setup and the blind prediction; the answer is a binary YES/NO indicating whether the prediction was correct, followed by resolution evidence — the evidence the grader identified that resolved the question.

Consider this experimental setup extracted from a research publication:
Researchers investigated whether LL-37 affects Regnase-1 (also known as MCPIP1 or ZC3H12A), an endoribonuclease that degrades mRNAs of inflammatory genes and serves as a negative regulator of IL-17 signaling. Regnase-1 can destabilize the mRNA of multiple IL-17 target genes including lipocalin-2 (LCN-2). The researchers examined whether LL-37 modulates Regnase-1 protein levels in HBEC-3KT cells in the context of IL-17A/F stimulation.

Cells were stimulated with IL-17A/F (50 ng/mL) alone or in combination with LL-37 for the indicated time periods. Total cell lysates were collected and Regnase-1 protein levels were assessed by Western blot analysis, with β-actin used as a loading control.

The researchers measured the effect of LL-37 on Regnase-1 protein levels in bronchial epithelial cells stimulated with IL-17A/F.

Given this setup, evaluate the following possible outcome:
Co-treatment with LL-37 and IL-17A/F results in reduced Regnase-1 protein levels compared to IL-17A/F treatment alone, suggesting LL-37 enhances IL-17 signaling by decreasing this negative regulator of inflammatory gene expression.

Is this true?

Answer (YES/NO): NO